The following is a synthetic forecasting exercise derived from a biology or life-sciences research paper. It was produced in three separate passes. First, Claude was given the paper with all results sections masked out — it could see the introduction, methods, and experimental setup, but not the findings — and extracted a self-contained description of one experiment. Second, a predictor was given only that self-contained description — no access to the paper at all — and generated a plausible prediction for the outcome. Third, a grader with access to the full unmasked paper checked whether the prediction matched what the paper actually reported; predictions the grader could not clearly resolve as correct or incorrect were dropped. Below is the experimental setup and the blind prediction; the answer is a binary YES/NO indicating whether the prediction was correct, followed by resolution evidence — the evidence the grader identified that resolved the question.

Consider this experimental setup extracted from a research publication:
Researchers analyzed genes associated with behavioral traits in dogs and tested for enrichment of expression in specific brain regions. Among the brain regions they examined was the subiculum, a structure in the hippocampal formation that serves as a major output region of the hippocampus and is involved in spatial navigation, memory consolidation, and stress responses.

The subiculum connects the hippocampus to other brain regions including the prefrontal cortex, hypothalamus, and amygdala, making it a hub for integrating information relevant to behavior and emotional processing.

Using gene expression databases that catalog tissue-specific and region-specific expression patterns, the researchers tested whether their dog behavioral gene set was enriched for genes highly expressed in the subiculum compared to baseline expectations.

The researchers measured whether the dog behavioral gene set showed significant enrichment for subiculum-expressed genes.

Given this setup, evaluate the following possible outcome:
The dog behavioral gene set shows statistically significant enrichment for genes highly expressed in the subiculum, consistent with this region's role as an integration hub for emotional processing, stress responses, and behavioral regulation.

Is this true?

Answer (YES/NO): YES